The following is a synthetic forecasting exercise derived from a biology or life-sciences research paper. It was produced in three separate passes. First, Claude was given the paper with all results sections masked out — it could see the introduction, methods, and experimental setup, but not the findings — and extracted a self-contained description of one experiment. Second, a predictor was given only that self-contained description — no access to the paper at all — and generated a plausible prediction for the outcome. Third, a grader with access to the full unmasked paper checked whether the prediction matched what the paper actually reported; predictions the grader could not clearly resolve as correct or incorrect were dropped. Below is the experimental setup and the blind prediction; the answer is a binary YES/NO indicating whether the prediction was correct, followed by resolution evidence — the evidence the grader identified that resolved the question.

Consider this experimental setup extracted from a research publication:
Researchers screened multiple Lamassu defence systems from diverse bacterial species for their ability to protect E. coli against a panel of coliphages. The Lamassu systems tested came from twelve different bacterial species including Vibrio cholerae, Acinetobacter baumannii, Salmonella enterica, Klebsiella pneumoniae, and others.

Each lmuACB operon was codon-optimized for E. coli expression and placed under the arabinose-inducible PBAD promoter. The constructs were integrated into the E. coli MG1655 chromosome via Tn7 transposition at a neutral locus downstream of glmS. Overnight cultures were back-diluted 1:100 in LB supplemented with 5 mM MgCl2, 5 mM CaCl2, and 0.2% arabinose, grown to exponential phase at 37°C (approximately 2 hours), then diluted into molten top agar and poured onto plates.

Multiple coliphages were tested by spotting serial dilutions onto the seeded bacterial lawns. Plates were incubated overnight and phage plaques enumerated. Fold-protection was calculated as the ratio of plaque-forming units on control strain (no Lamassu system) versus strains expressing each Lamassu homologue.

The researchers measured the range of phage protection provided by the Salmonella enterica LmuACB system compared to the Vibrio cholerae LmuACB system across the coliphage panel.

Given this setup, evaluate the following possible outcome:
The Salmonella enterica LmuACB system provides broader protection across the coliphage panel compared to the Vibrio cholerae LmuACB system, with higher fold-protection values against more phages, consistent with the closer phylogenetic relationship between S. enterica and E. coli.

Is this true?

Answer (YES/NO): NO